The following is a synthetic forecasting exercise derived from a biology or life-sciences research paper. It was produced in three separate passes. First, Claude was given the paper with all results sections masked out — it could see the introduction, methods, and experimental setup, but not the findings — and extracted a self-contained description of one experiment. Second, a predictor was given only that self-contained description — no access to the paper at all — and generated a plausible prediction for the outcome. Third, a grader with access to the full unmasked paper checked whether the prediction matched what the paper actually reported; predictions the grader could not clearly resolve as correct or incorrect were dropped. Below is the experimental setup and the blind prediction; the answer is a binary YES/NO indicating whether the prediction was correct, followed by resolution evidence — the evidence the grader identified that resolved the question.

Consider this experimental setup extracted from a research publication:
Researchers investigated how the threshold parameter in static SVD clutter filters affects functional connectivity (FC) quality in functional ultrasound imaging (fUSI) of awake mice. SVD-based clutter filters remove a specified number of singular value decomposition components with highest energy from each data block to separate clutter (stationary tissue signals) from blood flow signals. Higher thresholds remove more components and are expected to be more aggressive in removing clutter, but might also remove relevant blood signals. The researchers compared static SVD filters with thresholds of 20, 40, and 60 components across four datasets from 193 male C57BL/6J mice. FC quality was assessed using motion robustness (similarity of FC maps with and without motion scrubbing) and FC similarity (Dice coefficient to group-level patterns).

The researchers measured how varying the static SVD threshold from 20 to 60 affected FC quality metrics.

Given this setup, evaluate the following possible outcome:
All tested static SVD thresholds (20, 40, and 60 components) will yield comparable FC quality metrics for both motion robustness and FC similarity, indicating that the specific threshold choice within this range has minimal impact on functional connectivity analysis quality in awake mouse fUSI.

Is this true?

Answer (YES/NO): NO